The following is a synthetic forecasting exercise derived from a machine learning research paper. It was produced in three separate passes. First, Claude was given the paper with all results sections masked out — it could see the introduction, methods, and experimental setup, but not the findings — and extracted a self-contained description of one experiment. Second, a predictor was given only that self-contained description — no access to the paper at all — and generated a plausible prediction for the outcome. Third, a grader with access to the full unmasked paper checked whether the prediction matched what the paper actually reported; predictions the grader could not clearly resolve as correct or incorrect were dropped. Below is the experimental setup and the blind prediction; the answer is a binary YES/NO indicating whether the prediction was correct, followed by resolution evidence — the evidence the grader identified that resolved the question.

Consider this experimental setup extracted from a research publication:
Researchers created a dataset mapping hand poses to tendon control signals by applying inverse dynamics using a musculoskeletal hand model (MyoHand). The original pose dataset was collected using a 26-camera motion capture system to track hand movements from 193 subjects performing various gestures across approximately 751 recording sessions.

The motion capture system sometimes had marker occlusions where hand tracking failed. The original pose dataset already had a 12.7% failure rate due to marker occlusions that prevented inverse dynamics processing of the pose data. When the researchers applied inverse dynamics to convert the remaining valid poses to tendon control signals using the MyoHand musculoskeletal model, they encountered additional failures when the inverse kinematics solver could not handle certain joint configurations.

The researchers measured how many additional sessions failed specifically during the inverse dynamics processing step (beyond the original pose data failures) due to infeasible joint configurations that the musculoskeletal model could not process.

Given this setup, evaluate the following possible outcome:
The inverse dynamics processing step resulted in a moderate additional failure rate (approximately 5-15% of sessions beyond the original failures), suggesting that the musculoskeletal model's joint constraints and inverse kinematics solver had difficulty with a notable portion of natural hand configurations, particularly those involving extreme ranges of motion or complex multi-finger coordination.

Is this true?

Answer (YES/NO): NO